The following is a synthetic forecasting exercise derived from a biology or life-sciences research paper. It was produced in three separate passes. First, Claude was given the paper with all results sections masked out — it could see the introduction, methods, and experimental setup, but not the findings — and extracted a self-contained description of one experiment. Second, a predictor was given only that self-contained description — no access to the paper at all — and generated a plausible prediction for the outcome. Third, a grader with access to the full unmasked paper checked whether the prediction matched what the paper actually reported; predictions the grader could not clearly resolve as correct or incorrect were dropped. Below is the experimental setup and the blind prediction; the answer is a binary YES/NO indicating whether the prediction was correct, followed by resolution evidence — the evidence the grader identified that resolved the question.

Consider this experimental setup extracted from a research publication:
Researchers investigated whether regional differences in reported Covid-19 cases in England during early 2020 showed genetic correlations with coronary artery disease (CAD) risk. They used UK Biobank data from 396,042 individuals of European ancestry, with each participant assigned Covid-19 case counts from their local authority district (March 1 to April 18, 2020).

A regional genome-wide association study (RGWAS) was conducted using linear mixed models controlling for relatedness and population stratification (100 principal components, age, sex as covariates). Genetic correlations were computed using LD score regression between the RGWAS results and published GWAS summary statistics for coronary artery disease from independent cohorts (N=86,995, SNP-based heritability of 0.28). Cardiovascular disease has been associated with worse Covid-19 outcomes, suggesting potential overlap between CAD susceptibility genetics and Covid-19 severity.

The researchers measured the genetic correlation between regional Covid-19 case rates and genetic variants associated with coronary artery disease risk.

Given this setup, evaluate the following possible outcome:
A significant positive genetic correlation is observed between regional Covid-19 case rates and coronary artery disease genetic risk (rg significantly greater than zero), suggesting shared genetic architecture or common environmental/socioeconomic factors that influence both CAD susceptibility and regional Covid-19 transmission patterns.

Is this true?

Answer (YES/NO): NO